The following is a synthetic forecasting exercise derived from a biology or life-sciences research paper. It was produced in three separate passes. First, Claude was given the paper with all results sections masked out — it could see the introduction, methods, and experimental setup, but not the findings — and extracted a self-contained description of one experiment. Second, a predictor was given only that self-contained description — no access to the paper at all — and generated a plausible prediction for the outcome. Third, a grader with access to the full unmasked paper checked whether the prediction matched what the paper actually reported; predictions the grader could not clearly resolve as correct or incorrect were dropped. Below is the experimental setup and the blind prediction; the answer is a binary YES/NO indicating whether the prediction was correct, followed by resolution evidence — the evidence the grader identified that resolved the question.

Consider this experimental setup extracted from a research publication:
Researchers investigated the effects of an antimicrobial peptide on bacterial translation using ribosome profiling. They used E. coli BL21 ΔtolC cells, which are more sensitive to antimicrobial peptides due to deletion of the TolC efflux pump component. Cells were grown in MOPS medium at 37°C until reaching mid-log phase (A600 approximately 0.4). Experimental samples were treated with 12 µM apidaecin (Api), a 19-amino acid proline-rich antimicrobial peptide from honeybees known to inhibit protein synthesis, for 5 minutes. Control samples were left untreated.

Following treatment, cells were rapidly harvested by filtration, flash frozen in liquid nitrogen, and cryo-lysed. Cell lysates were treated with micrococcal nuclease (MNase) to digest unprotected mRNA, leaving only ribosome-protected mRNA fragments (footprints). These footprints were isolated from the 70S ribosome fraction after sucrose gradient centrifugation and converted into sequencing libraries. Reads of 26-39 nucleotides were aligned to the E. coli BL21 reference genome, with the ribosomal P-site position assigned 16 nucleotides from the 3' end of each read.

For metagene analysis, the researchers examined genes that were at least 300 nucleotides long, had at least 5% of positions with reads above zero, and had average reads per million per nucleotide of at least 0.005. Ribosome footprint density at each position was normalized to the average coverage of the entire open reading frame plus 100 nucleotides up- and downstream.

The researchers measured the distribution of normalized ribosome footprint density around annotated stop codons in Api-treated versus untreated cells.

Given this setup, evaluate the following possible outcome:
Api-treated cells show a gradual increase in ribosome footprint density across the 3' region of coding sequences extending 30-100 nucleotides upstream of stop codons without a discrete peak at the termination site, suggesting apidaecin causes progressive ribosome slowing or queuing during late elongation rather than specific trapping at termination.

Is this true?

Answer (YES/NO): NO